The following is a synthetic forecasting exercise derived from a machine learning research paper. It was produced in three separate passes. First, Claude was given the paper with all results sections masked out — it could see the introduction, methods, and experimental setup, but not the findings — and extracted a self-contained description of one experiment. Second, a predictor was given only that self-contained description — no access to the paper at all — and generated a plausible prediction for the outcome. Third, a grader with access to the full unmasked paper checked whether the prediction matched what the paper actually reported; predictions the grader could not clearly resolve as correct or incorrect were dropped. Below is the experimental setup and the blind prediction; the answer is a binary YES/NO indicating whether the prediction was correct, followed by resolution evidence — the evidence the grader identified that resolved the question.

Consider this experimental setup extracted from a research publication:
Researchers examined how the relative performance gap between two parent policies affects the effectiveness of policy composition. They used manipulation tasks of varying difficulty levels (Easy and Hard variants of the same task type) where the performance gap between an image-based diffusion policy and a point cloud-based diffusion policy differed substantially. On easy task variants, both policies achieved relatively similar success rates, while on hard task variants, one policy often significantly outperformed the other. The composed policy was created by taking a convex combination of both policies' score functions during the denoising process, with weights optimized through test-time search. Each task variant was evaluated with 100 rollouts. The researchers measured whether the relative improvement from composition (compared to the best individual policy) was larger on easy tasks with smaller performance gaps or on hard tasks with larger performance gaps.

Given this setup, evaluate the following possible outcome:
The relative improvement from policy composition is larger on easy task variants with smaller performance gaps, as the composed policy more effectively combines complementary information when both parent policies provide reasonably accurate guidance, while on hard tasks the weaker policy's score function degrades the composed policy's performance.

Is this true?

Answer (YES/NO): YES